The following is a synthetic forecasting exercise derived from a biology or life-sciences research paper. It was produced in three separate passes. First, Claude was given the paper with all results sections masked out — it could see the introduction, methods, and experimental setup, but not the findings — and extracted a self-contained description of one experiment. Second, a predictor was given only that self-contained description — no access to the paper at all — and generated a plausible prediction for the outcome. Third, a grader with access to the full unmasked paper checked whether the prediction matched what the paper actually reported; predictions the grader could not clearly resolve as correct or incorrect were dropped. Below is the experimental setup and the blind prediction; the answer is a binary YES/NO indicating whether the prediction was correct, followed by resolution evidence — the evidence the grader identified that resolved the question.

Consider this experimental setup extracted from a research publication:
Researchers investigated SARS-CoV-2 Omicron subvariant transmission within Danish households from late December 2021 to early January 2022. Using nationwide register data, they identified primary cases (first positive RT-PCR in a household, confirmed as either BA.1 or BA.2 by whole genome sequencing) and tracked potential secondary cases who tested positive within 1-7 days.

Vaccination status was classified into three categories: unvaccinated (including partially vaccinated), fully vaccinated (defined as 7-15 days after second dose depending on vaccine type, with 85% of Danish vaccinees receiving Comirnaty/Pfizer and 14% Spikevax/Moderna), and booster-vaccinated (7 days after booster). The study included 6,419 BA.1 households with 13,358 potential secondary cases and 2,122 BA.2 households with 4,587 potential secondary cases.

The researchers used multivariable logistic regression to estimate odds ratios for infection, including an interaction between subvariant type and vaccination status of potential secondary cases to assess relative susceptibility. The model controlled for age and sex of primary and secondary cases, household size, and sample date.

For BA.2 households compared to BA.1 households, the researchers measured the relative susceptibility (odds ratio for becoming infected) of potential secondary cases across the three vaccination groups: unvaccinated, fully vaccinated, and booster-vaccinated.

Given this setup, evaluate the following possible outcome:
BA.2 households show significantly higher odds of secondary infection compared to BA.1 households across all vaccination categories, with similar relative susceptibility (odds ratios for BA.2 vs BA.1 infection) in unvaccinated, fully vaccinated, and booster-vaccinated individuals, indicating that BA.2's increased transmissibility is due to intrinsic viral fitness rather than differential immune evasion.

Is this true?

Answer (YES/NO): NO